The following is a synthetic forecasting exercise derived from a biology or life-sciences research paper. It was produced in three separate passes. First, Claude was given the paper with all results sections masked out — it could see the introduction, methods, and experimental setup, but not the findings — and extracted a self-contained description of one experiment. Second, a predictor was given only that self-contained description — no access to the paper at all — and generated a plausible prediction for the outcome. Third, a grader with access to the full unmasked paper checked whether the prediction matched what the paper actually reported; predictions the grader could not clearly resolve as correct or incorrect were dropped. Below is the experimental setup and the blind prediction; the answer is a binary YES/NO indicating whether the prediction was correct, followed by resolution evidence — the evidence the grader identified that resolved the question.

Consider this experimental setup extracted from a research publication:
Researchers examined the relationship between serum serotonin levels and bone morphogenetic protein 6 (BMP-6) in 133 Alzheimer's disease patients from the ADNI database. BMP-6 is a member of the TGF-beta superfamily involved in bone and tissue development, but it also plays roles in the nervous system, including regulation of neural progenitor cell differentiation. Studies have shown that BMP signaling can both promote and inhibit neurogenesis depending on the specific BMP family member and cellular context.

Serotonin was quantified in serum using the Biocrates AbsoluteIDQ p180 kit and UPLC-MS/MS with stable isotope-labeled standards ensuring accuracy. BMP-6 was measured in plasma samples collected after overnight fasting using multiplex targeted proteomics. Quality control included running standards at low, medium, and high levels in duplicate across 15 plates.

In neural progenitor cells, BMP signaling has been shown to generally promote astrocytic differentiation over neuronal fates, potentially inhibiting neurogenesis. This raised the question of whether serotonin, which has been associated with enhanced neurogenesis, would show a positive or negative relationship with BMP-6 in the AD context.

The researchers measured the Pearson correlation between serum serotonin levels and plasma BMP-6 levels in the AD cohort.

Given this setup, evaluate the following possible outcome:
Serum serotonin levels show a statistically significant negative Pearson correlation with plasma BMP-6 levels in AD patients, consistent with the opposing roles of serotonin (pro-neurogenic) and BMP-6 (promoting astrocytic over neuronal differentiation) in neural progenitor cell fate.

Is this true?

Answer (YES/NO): NO